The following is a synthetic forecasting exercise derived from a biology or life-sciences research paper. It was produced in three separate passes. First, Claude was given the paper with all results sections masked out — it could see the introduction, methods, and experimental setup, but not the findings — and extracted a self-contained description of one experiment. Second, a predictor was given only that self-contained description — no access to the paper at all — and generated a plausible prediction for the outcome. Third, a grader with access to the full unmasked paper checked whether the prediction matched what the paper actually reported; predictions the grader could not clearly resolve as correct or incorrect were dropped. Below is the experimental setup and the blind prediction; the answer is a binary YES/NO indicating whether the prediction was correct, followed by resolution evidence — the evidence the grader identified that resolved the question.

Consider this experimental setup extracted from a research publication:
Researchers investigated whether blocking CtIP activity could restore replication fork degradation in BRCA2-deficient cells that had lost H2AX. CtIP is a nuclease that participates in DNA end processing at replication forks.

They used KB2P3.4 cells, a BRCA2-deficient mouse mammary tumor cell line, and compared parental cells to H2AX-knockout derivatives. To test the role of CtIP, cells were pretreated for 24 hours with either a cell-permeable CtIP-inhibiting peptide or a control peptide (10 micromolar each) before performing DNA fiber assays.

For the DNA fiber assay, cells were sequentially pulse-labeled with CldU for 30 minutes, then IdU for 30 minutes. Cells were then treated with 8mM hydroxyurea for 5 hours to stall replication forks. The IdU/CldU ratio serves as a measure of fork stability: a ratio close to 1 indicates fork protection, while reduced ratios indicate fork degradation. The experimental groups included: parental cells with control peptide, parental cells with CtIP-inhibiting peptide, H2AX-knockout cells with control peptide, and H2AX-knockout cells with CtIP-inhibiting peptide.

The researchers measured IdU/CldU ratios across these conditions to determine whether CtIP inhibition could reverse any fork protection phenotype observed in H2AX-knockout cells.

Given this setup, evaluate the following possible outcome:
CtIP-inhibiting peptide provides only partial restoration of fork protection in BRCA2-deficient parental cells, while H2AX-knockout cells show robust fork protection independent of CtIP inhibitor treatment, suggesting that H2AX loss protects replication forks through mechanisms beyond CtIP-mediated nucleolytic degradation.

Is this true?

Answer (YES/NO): NO